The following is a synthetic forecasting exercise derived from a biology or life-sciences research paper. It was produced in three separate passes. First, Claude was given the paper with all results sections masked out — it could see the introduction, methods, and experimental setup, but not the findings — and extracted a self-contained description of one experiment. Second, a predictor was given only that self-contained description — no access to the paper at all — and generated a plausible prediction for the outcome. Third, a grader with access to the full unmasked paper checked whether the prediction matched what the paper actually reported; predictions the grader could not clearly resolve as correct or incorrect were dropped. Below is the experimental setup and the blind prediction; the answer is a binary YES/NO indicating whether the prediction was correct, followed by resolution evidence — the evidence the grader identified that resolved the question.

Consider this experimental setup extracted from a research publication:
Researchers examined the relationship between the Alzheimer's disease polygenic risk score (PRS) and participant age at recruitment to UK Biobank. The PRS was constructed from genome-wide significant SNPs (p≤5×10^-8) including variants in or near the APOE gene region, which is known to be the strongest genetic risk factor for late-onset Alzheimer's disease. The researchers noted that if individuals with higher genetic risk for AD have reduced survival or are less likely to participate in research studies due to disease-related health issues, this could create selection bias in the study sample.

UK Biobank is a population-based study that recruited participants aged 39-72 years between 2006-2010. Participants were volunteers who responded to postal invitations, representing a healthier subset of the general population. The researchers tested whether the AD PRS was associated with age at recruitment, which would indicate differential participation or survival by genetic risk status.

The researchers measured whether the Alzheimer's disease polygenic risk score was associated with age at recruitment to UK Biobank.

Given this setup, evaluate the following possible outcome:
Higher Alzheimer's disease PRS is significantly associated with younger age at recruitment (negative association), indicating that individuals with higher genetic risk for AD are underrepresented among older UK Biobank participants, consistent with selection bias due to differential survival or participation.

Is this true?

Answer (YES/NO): YES